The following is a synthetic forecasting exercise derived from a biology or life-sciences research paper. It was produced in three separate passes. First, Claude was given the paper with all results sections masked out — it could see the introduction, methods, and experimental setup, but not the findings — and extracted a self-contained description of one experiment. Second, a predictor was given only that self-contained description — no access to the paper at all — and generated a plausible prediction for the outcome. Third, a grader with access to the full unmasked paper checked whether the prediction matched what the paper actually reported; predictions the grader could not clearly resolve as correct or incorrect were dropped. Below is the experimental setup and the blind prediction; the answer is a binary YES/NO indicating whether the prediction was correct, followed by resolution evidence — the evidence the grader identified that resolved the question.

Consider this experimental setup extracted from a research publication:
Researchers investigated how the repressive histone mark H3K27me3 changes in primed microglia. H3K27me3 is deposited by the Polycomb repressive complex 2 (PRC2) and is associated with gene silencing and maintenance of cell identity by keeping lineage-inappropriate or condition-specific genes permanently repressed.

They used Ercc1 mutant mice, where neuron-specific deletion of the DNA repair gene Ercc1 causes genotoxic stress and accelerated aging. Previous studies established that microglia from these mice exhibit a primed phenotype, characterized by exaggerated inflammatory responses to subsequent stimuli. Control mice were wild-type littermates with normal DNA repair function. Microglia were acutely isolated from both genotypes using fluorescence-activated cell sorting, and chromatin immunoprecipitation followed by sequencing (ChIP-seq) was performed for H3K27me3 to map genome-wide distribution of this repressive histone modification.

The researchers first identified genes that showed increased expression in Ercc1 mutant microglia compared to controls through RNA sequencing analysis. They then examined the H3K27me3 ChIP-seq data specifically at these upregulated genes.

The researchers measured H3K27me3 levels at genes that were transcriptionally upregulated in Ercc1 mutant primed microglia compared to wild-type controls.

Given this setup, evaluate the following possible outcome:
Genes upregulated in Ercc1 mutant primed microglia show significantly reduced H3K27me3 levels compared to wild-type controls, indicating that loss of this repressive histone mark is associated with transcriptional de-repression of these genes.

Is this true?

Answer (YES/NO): NO